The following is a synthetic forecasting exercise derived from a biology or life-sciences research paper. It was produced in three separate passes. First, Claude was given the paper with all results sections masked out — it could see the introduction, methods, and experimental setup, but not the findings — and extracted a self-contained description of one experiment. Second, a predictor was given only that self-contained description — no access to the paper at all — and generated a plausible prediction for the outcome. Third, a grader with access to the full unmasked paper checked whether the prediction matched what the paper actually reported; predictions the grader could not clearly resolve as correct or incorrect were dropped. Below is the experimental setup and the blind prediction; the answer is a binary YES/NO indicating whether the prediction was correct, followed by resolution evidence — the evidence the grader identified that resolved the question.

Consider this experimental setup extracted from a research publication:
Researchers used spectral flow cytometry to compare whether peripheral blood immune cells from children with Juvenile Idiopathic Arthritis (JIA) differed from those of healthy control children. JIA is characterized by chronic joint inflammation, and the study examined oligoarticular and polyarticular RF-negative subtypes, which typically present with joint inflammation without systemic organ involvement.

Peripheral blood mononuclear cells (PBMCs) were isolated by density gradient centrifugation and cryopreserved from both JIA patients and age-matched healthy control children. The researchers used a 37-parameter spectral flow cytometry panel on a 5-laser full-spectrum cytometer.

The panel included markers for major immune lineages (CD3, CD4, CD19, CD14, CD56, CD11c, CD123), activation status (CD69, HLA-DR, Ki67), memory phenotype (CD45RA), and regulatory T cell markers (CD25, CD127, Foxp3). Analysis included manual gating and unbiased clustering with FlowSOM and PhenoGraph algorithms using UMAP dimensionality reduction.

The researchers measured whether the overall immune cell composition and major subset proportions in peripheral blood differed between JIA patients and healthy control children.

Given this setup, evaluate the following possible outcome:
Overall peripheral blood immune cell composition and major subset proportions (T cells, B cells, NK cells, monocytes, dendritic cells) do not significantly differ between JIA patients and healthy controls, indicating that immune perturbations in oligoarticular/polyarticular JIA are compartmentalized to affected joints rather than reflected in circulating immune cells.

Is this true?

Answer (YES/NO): NO